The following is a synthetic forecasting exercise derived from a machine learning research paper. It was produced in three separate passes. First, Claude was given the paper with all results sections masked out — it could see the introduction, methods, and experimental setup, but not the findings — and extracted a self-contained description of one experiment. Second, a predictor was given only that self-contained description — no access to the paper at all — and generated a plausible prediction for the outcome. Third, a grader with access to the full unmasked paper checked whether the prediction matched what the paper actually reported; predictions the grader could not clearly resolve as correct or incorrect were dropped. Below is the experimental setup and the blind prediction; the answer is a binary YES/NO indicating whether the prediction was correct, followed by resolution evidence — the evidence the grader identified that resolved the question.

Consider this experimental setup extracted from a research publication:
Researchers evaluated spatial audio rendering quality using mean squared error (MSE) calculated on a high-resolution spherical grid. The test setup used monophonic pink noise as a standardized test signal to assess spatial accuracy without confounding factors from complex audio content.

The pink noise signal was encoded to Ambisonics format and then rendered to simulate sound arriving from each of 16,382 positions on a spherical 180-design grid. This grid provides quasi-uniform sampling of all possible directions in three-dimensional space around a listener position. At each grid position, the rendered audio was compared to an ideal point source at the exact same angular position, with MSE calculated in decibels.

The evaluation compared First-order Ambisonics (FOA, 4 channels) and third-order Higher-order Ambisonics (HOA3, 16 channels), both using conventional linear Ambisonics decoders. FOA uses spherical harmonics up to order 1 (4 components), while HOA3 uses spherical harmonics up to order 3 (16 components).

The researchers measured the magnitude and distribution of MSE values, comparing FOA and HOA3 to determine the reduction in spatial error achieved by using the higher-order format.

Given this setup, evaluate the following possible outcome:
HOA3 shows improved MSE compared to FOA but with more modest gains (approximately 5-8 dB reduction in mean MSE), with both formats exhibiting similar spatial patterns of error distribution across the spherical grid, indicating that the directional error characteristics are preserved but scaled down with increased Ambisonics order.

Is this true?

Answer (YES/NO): NO